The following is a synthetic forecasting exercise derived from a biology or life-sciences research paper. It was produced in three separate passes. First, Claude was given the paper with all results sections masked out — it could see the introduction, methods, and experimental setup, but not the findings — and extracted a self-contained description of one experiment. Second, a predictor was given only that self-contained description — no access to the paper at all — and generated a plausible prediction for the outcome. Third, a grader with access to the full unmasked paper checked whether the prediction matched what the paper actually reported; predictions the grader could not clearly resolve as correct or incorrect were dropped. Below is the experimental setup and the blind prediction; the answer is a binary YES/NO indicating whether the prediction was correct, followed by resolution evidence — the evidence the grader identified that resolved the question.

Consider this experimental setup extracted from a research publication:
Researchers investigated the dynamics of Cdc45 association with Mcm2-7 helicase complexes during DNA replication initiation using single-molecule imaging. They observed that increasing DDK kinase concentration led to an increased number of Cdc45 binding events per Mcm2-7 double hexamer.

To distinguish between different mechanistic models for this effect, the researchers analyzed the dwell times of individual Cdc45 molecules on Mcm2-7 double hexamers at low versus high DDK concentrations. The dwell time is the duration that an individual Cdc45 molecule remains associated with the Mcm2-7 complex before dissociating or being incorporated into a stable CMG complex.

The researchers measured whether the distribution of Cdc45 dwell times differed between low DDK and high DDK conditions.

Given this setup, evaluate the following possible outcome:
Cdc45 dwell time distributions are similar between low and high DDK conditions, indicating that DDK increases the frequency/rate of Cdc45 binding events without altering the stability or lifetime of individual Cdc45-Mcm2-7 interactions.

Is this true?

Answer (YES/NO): YES